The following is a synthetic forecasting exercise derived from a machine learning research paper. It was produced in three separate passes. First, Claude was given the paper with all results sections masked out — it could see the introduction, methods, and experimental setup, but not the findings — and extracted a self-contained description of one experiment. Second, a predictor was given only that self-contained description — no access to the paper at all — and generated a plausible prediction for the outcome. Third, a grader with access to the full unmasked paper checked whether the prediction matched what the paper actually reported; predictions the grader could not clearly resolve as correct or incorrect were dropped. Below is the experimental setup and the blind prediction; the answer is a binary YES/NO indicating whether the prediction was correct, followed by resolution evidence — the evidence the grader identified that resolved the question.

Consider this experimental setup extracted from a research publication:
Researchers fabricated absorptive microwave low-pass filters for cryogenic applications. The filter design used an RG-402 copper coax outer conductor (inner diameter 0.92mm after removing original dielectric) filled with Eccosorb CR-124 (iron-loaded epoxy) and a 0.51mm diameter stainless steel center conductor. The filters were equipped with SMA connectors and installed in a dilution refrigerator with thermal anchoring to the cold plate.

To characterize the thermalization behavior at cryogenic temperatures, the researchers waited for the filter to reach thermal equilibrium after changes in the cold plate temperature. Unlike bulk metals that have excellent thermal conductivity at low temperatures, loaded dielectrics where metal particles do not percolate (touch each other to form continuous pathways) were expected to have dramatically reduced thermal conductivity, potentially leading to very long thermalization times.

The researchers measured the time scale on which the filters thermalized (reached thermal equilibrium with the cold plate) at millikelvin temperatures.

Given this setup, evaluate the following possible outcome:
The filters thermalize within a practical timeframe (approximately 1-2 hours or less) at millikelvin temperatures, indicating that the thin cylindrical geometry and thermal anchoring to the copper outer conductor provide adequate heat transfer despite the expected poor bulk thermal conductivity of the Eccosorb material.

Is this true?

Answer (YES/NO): YES